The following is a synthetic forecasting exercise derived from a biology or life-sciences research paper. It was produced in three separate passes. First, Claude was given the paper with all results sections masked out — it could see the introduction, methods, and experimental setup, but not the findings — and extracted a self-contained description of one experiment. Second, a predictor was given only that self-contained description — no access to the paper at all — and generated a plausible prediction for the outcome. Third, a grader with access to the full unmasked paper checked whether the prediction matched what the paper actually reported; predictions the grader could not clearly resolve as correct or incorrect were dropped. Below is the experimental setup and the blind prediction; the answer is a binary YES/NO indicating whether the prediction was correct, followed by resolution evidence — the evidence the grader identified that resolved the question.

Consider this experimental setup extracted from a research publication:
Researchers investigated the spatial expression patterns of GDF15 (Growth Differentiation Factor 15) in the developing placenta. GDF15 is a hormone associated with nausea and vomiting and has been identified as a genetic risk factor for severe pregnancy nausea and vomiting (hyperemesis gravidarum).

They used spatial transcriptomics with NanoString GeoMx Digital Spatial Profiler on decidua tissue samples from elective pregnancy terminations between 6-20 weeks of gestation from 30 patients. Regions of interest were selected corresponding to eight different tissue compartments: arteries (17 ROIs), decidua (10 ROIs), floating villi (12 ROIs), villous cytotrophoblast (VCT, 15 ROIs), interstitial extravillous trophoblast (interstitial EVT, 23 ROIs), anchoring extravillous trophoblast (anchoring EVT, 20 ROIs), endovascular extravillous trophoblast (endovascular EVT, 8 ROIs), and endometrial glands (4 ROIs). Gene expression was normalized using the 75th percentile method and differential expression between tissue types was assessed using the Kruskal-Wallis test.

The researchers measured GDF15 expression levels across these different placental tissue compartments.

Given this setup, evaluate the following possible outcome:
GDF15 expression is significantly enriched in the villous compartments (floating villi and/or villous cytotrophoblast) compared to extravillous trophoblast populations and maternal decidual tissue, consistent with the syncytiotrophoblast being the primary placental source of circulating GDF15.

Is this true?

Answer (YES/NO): NO